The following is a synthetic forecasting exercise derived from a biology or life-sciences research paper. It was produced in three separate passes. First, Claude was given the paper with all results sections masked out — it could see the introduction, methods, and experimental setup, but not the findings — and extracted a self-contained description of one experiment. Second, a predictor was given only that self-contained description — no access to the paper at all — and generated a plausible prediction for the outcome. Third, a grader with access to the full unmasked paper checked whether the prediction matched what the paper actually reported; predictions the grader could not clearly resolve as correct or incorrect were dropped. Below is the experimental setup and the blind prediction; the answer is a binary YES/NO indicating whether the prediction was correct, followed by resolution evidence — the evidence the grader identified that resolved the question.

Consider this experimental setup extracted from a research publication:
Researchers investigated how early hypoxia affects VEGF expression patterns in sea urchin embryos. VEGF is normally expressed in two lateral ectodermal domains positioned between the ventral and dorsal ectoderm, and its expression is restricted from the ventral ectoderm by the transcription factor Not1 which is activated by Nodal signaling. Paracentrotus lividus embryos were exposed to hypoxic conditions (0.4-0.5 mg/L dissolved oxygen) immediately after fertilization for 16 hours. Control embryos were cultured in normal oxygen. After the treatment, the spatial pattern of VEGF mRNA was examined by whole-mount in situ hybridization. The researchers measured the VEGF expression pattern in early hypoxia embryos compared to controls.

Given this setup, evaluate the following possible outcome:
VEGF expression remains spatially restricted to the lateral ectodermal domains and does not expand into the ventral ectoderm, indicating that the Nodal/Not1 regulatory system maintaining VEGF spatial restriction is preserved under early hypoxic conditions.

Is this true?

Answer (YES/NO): NO